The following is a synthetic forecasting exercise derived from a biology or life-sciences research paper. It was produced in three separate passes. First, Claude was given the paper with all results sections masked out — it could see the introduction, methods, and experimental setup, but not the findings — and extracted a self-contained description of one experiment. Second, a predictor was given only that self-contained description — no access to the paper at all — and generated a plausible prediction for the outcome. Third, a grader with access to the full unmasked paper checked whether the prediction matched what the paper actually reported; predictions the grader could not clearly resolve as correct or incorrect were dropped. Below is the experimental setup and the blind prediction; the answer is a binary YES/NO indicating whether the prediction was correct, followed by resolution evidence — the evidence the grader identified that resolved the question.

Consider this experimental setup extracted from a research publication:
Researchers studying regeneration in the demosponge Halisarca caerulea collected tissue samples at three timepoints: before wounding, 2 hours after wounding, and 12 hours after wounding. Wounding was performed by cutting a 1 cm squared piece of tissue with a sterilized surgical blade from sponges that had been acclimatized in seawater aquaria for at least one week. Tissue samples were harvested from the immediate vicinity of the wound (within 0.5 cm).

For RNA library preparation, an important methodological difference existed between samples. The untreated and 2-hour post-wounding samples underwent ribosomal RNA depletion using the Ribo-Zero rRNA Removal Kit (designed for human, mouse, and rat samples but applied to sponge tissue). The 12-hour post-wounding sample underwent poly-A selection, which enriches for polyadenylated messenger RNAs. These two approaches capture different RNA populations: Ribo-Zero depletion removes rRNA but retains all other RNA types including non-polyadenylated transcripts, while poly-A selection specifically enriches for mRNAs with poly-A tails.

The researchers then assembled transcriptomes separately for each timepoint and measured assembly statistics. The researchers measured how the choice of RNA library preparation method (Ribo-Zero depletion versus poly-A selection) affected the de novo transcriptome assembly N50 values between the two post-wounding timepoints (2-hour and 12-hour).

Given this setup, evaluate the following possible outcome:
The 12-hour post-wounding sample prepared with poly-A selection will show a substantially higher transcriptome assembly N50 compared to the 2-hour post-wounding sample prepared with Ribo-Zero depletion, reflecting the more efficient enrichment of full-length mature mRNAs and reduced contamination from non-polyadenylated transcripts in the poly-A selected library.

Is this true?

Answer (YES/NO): YES